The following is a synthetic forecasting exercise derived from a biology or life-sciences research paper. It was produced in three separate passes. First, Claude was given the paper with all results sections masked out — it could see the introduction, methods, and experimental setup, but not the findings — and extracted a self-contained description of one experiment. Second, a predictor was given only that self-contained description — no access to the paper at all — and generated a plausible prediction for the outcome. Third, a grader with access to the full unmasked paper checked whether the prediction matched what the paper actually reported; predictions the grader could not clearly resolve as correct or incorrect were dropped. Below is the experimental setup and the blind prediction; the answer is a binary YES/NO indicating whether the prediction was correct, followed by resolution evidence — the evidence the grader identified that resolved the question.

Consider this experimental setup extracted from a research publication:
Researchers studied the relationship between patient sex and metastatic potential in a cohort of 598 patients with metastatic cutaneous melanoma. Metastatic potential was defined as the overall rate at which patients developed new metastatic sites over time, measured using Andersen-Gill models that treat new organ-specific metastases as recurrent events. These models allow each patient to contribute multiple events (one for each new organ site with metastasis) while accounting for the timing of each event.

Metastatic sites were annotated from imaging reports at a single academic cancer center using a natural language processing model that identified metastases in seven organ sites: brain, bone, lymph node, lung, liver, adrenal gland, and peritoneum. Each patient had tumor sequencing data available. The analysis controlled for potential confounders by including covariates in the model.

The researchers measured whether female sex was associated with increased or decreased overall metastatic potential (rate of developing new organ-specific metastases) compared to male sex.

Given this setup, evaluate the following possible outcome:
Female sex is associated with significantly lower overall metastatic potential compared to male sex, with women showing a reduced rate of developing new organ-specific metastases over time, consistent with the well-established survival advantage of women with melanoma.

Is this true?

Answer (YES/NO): YES